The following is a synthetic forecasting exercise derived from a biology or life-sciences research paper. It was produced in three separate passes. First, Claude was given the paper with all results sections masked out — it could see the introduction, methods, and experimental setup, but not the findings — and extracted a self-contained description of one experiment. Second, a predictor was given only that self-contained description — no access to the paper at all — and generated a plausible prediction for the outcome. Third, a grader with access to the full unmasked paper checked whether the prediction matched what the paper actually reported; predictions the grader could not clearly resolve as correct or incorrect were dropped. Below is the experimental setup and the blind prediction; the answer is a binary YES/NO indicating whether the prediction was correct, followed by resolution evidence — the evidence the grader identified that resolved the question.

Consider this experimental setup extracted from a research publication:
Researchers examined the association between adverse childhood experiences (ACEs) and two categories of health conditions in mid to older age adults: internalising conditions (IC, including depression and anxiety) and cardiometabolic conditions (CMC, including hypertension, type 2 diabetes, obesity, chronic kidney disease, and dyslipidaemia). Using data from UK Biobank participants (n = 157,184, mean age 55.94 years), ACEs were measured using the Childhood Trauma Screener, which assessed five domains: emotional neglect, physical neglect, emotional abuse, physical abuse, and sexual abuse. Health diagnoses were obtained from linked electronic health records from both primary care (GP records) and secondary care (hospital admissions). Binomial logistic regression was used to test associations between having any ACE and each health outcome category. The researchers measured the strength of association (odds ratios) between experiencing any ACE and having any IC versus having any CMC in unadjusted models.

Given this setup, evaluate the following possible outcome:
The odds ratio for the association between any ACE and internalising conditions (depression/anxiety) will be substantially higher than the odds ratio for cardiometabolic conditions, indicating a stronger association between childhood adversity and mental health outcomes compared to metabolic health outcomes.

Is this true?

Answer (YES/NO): YES